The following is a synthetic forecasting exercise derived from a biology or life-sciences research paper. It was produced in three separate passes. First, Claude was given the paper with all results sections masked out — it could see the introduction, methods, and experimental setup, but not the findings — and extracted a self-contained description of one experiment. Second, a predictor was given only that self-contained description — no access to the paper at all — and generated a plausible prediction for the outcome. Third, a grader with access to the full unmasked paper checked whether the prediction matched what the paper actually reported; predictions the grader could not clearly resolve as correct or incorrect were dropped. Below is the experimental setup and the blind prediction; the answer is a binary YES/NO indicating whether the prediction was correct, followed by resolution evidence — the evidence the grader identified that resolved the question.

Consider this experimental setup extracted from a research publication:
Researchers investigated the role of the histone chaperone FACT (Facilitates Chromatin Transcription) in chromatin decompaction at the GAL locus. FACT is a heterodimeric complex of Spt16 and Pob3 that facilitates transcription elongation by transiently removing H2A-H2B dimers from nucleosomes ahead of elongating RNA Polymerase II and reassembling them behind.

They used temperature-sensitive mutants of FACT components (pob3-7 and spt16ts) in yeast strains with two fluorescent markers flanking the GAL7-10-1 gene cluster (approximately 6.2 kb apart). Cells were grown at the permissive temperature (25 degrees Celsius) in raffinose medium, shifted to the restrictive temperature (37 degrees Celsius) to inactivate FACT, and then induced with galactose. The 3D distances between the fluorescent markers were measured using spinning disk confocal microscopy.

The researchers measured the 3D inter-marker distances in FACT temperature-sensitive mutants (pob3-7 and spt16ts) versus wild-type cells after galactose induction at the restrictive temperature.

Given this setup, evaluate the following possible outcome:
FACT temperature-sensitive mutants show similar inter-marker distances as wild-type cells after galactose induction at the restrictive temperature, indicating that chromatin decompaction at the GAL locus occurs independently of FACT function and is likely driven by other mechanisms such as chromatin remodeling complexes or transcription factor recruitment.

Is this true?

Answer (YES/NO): NO